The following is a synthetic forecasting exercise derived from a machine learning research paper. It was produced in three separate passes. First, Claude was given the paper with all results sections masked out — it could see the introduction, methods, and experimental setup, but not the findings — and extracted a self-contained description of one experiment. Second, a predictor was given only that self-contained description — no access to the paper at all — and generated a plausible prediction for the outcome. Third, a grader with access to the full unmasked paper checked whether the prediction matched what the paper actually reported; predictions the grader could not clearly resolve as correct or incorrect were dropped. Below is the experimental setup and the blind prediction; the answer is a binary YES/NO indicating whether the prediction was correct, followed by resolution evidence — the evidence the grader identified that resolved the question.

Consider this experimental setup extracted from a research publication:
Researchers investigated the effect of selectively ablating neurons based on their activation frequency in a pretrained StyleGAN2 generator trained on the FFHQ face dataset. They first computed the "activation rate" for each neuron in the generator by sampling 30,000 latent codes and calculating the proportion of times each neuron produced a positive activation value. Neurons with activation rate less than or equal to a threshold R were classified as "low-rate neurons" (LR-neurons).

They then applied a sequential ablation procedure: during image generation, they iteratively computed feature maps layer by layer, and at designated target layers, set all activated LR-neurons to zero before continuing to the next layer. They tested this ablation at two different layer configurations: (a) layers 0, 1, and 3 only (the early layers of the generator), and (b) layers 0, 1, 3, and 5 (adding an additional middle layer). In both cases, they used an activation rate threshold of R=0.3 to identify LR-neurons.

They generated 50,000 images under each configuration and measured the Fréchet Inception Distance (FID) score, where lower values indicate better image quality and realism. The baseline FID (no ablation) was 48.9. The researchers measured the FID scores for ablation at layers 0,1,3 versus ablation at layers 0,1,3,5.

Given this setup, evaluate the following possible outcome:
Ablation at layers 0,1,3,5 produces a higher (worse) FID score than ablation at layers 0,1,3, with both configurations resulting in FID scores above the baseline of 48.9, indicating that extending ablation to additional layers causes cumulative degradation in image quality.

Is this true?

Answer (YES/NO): NO